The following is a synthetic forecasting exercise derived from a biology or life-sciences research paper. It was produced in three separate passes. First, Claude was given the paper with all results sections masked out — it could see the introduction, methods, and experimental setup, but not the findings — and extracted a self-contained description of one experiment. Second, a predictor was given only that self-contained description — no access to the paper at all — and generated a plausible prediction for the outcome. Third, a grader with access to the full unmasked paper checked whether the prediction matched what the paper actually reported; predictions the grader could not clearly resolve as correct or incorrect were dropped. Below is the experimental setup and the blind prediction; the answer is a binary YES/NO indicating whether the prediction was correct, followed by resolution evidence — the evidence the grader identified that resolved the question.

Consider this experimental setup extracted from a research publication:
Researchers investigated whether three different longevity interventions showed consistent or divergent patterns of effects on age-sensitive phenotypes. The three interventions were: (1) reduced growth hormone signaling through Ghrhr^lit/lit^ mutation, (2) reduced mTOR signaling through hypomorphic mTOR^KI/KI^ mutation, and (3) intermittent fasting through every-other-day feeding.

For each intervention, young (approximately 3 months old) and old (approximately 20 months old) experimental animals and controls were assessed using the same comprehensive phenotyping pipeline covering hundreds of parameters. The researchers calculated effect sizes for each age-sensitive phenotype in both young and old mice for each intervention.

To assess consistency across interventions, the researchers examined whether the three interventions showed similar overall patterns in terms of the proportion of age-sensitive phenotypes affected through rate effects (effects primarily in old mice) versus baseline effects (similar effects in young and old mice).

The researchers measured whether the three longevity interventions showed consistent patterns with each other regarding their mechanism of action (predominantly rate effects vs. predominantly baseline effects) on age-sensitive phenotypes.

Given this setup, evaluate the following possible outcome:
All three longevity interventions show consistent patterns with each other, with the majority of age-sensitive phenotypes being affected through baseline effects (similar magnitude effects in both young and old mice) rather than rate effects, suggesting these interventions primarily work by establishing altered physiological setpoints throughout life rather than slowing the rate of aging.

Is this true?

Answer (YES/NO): YES